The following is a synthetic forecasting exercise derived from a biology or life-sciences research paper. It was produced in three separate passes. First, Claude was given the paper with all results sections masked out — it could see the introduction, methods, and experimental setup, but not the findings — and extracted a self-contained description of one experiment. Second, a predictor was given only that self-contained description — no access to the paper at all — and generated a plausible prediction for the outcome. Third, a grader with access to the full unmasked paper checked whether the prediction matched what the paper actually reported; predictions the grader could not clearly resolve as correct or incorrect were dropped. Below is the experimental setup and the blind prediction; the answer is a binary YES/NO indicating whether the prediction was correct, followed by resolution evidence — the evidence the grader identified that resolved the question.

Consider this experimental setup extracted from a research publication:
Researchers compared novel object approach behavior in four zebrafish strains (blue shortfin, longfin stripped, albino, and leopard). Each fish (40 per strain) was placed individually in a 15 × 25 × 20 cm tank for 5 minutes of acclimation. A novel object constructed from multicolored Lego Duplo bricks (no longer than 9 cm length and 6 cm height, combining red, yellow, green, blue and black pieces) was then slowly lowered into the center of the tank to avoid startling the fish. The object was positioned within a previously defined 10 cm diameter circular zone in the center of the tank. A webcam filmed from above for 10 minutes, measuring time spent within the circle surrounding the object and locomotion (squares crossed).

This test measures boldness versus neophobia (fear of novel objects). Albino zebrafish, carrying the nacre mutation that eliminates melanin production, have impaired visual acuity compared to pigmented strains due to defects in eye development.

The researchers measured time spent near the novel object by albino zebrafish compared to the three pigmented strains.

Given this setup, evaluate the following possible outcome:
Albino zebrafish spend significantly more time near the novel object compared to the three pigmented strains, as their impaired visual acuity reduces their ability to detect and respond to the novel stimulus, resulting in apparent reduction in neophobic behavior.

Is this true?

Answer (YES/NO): NO